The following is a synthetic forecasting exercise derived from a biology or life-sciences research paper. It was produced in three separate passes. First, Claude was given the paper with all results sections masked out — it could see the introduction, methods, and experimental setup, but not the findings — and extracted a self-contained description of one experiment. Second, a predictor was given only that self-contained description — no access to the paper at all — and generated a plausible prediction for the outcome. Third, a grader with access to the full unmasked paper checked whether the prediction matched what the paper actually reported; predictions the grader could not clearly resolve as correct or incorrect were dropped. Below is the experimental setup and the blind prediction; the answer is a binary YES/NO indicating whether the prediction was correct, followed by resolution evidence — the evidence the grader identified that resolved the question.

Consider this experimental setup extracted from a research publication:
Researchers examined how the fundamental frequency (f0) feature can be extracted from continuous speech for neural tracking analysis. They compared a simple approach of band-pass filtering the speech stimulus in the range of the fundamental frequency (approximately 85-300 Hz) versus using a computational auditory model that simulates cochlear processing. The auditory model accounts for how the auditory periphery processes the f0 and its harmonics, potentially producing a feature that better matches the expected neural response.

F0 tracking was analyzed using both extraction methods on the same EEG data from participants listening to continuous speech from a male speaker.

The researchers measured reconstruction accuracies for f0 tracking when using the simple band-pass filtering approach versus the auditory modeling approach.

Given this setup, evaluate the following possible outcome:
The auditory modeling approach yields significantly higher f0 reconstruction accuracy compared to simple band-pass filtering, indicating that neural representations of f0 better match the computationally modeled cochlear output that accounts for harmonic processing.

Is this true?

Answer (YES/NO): YES